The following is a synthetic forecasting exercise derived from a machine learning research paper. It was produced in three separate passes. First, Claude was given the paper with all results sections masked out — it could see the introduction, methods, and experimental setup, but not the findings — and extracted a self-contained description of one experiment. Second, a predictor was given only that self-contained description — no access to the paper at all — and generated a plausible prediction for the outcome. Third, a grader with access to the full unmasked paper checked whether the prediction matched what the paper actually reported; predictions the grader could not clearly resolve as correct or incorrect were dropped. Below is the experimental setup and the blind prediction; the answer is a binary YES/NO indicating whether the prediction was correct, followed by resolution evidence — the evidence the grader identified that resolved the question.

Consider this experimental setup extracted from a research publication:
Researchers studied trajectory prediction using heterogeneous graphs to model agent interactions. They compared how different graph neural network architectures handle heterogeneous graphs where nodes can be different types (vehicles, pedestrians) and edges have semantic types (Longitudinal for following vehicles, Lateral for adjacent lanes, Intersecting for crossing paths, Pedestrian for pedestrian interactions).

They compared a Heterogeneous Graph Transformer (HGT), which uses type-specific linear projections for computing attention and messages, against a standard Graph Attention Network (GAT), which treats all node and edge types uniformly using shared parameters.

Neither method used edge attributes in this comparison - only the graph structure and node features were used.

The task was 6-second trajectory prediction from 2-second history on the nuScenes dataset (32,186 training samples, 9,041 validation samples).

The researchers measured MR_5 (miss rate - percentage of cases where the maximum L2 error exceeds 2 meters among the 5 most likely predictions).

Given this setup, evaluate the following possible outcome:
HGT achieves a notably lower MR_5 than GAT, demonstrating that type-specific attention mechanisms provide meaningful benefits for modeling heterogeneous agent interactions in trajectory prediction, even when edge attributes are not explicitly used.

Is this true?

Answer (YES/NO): NO